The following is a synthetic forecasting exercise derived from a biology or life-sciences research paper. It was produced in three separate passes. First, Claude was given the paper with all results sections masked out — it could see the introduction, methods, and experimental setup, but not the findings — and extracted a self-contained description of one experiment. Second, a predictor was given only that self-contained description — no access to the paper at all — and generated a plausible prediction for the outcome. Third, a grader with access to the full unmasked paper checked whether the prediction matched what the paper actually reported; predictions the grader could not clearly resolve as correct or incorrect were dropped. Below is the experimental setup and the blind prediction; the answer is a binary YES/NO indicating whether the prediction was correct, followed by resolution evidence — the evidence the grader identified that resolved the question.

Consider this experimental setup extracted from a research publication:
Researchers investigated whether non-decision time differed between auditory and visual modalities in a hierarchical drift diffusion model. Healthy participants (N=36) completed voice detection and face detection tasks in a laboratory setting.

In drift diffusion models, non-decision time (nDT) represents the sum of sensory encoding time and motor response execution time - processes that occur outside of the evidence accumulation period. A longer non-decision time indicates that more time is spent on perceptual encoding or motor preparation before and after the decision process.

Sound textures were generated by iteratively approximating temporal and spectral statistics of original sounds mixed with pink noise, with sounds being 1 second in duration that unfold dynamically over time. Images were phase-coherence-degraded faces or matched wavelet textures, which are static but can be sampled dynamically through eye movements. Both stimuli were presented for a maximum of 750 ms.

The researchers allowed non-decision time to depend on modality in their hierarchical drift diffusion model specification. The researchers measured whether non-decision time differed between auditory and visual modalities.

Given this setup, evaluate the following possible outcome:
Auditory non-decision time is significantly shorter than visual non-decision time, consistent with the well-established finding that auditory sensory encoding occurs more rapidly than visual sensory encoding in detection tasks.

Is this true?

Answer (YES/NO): NO